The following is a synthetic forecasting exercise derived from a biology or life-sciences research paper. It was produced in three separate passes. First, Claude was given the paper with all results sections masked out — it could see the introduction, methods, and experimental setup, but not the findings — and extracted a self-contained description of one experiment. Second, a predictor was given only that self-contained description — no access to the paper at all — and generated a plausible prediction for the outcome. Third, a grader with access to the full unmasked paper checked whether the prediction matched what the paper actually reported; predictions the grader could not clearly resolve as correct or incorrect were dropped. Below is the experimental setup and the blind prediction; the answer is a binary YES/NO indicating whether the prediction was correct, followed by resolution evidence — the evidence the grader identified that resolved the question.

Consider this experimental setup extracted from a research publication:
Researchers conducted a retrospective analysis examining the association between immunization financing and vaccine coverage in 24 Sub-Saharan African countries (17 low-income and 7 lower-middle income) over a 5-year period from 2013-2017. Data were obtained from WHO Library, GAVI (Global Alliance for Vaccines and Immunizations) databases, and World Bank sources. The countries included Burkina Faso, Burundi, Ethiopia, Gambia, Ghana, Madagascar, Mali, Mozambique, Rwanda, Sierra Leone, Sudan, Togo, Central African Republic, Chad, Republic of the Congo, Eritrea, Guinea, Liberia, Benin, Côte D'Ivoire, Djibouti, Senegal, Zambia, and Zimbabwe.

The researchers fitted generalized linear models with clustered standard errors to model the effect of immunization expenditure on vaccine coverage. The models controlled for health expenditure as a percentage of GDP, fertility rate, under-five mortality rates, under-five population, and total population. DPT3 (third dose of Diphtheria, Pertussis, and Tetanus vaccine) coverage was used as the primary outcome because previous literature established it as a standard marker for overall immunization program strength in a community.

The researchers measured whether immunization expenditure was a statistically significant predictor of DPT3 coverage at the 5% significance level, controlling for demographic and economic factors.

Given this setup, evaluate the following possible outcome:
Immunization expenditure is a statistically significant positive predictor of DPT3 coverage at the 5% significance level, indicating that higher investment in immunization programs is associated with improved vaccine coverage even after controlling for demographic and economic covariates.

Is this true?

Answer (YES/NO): NO